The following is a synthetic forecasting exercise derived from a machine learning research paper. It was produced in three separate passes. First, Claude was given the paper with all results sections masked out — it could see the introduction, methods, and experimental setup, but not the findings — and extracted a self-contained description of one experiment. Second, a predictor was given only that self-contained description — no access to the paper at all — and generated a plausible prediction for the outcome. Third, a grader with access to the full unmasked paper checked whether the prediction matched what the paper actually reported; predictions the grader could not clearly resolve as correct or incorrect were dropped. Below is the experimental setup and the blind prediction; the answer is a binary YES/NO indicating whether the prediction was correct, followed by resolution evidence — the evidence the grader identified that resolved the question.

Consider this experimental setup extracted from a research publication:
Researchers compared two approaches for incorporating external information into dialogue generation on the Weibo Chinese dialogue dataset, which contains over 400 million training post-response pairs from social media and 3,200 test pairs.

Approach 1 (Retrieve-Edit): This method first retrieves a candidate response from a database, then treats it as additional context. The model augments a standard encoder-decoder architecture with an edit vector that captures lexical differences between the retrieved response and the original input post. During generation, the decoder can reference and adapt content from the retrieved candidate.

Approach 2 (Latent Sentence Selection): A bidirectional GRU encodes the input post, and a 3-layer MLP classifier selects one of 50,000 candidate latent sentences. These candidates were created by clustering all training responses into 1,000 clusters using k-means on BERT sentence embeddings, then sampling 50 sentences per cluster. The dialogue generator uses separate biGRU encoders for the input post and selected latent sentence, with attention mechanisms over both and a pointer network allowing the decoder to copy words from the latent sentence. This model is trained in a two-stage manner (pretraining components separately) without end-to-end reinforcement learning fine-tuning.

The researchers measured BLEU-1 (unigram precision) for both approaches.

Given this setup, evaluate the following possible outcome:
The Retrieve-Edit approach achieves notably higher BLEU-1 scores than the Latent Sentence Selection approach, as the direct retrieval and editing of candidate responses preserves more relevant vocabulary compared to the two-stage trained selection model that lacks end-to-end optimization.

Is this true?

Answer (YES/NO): YES